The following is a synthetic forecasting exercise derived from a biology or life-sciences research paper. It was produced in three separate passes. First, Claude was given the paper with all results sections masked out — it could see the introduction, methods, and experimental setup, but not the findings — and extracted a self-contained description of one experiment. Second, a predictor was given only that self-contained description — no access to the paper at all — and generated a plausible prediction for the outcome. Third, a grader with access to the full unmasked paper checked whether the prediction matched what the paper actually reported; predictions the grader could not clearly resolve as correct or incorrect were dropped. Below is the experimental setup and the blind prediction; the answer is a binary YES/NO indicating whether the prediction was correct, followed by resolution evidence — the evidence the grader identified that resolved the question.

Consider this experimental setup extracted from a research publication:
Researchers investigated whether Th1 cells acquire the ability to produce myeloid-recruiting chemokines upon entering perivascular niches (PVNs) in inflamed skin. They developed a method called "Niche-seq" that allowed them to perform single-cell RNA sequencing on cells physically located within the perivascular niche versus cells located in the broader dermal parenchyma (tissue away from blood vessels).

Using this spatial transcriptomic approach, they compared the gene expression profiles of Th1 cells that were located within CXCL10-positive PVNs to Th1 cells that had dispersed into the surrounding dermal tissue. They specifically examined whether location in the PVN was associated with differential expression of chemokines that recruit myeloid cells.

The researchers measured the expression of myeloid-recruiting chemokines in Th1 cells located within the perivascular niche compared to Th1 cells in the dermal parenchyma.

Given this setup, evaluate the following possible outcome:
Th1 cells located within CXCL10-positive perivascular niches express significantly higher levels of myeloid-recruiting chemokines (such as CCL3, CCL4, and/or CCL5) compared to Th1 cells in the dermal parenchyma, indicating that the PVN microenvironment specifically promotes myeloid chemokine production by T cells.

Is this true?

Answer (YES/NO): YES